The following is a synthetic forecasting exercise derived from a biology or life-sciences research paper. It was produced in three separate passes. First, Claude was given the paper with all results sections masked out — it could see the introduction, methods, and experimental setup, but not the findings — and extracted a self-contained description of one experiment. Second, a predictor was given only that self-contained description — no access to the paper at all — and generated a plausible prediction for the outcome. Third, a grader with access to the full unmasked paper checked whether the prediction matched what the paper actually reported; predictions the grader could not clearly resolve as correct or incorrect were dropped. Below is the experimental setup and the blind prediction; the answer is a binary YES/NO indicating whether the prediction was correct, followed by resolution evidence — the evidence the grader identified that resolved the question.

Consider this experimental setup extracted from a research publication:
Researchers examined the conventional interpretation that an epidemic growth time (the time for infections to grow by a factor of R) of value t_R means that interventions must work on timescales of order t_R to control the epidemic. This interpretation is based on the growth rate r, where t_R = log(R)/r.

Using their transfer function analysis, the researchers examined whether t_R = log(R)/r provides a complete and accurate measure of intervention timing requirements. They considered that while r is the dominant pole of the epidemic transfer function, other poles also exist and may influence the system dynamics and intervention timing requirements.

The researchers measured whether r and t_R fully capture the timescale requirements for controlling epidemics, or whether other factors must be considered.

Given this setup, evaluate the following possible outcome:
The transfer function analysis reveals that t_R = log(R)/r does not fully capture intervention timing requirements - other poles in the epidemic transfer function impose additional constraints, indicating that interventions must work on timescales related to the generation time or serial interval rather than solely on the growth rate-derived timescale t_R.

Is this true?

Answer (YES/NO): NO